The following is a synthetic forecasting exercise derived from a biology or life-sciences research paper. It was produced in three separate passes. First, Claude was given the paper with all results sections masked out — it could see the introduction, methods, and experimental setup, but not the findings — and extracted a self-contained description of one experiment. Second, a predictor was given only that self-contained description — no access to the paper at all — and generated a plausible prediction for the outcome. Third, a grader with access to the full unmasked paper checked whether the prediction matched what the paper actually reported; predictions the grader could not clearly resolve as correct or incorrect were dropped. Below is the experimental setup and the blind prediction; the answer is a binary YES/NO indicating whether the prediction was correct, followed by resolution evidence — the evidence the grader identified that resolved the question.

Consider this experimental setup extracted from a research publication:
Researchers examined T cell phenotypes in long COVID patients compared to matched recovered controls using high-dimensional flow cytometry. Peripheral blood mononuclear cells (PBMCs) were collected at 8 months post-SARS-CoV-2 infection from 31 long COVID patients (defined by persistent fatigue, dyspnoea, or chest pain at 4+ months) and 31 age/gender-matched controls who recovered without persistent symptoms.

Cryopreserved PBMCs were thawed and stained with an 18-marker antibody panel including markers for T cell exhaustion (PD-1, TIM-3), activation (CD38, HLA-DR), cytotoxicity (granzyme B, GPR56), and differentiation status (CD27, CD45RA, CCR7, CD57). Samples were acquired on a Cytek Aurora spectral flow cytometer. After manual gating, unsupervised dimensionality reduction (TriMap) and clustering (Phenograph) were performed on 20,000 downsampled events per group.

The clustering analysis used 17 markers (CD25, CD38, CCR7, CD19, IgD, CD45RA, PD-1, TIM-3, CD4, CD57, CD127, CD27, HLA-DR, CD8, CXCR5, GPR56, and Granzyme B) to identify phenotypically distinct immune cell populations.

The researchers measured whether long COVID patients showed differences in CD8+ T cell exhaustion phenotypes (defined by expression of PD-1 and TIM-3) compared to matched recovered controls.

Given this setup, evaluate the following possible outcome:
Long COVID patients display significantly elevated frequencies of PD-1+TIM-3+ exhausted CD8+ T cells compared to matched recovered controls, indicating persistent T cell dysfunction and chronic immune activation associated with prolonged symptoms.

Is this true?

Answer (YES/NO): NO